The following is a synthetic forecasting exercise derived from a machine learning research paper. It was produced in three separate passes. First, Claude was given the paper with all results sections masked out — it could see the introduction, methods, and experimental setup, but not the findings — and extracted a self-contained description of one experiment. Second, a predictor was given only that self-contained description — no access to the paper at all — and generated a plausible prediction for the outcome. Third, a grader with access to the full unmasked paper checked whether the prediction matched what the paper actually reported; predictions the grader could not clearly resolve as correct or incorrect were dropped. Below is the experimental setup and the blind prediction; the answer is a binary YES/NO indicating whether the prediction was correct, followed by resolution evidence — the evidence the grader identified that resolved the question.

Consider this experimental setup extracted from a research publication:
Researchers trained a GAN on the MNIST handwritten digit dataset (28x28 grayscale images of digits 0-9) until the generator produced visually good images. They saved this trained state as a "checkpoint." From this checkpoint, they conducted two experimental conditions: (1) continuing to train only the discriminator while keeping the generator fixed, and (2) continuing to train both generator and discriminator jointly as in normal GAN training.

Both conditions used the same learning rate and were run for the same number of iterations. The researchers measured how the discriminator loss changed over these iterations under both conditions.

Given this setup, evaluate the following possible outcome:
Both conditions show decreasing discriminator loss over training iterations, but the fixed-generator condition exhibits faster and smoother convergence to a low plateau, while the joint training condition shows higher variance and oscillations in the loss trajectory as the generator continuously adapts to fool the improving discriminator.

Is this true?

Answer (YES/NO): NO